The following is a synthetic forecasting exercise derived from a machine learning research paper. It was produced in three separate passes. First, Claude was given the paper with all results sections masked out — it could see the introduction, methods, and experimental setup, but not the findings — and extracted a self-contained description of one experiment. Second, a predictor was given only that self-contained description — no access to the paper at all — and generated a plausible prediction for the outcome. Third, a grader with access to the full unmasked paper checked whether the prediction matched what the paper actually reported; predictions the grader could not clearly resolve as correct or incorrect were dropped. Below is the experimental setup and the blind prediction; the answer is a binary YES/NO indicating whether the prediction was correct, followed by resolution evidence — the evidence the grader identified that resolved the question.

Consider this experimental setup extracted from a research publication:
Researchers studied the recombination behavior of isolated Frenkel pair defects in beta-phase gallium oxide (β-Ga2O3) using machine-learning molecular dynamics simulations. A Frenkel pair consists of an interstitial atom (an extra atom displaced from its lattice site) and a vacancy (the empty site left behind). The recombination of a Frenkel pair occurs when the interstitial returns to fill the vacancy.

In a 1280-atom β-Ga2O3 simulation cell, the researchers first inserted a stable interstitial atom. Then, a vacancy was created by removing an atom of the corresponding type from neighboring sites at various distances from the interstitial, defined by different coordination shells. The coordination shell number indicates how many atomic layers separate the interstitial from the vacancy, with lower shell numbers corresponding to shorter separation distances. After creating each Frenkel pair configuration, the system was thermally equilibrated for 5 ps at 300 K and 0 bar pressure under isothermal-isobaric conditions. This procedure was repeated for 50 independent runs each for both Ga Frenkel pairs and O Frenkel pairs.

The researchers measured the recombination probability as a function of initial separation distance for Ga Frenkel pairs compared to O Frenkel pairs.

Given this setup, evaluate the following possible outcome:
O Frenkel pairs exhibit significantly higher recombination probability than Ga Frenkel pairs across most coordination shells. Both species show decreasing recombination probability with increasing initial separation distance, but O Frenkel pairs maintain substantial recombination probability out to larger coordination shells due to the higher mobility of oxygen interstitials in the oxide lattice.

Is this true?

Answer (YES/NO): YES